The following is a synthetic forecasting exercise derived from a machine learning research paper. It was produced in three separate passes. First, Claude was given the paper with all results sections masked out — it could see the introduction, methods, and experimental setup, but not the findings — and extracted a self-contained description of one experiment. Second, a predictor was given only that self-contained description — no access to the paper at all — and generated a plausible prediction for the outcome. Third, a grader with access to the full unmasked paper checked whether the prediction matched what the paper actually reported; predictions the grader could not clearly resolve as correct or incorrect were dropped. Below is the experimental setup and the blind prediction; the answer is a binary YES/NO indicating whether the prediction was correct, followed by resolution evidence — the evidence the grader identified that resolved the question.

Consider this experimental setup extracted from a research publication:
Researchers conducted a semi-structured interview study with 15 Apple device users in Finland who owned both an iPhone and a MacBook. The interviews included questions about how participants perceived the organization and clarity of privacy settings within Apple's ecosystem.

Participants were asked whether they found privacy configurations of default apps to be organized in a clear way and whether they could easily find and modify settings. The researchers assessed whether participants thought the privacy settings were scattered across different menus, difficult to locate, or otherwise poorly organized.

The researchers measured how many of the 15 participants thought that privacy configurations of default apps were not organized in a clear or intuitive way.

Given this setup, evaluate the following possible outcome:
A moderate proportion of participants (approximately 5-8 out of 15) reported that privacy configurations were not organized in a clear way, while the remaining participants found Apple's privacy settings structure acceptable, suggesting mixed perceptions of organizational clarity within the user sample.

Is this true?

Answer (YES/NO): NO